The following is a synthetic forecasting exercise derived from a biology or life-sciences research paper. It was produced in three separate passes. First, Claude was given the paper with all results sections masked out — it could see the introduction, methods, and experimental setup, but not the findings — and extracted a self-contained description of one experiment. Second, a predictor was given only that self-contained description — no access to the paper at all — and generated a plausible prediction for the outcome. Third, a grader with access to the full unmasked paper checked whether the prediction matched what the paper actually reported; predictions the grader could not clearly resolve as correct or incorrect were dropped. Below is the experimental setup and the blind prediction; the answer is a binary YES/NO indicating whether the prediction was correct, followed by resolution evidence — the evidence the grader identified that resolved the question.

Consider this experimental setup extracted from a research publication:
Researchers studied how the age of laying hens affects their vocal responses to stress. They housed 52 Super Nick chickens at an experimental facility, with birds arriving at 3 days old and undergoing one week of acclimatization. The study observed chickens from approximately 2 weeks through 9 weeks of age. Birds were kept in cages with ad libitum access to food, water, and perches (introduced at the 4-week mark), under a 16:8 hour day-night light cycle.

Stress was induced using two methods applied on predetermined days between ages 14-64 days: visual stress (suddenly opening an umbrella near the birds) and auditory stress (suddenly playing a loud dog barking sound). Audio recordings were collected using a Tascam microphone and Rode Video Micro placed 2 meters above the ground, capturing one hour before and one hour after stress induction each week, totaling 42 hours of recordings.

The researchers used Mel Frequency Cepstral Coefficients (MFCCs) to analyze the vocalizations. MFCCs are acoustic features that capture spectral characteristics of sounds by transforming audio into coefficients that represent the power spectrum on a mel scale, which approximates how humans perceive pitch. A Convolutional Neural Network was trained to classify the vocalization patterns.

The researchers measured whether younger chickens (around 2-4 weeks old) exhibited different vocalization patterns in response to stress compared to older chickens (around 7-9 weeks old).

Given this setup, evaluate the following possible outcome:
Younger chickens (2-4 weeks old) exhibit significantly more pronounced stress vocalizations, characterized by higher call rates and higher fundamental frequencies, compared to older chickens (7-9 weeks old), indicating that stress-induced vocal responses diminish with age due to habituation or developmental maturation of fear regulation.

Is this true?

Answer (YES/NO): NO